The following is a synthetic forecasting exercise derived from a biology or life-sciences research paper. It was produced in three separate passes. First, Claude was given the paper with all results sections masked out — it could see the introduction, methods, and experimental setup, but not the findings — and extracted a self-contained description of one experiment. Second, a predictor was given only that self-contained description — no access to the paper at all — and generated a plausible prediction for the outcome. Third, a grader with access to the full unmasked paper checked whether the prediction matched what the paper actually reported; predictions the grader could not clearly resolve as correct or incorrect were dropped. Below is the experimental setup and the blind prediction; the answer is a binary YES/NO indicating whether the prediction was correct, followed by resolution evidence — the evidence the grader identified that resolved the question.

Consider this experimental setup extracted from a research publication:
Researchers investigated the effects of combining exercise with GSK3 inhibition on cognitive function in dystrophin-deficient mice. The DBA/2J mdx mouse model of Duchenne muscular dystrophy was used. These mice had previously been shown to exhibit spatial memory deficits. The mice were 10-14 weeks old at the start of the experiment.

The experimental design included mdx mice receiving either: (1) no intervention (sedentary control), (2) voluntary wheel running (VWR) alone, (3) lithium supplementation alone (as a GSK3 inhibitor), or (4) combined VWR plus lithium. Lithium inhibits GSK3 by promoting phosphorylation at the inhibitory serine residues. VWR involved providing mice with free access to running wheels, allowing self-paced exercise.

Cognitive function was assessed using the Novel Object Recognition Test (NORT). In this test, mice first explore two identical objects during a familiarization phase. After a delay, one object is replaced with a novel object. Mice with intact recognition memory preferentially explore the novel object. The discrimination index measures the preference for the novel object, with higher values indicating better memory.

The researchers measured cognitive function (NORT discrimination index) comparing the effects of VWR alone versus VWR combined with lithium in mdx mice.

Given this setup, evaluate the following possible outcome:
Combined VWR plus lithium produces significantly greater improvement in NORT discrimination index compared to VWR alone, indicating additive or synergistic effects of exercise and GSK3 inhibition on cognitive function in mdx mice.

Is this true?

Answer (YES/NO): YES